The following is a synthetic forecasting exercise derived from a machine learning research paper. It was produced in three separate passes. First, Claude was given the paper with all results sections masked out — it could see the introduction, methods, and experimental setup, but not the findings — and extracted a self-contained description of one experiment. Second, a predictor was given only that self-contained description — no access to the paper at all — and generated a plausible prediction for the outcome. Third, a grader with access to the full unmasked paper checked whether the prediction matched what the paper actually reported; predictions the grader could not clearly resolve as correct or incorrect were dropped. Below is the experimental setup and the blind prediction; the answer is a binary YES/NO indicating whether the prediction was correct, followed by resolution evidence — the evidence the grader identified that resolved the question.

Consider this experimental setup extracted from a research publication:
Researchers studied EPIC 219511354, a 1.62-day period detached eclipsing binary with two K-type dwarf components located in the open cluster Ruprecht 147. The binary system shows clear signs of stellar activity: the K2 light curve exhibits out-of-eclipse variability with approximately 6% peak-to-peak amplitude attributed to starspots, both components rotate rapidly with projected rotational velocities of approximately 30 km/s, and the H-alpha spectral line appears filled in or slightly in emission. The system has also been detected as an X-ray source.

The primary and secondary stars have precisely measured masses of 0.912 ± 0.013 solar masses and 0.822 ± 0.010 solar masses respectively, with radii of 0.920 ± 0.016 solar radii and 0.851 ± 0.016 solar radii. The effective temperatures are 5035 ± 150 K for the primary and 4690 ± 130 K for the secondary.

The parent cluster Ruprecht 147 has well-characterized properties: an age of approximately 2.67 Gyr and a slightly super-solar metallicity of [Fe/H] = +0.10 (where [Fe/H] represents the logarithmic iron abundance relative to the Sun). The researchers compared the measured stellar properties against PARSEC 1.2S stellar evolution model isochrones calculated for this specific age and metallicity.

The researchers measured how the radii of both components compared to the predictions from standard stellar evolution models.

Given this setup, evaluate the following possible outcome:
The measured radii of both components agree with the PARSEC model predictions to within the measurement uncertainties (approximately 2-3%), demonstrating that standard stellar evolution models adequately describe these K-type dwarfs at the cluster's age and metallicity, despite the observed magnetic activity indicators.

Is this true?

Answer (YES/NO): NO